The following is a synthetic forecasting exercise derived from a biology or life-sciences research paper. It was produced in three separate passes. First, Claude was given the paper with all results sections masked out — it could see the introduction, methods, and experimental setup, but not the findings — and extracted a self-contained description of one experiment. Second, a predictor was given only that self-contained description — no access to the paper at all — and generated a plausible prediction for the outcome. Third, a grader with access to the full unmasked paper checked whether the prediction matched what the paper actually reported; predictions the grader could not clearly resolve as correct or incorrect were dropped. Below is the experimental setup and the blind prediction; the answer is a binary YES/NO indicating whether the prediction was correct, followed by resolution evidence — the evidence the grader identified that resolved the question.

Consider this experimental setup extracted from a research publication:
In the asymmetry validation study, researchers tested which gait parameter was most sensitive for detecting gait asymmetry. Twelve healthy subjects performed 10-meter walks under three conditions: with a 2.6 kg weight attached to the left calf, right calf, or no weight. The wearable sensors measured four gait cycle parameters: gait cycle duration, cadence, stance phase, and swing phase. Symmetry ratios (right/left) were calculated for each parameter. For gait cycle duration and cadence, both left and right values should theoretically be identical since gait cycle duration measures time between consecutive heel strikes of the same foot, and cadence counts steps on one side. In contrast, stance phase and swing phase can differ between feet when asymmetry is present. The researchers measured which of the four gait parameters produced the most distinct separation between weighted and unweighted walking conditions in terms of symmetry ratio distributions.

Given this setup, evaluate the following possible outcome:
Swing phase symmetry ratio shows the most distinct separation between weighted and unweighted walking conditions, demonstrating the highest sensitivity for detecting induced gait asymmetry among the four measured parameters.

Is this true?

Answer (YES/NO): YES